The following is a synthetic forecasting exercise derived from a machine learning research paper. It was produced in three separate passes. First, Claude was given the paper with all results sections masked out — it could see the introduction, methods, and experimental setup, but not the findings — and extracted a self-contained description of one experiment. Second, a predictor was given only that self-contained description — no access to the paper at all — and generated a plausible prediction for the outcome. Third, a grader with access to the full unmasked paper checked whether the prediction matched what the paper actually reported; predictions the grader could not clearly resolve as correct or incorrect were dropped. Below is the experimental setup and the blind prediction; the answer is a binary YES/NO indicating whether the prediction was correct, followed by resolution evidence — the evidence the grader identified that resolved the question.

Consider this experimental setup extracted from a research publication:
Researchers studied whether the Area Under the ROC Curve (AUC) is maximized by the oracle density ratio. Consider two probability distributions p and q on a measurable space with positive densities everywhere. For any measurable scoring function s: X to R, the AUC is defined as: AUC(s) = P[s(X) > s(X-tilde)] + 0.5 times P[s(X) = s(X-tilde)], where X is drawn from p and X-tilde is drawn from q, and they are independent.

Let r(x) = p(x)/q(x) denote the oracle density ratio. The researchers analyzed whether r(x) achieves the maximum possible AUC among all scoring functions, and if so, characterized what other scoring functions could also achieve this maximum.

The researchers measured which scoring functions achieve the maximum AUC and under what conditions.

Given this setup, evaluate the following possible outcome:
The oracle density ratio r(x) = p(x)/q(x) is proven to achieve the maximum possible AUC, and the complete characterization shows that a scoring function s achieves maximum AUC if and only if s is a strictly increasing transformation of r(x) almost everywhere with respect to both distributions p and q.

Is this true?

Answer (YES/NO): NO